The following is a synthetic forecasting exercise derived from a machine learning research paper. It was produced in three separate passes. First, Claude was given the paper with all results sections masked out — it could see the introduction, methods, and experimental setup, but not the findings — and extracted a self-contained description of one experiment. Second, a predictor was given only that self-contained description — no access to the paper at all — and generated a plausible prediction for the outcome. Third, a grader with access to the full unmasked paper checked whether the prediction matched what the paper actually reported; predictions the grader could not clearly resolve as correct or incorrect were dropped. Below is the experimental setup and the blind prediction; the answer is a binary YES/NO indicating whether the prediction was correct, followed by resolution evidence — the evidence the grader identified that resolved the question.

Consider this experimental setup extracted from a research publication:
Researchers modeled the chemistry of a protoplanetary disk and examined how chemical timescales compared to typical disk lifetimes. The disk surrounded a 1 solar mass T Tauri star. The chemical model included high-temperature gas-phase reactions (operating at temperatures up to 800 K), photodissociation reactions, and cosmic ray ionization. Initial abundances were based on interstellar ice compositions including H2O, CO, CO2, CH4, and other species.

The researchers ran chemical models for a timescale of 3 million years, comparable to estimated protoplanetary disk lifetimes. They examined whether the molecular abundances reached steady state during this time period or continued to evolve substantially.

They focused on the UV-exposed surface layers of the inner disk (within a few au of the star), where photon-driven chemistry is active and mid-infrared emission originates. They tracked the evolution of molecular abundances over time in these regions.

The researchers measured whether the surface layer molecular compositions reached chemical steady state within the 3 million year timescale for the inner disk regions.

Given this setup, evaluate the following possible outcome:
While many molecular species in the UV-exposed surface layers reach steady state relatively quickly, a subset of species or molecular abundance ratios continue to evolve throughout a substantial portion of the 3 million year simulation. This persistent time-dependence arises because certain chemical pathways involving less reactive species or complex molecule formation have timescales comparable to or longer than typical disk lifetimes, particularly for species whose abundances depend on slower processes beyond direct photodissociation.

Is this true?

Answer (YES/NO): NO